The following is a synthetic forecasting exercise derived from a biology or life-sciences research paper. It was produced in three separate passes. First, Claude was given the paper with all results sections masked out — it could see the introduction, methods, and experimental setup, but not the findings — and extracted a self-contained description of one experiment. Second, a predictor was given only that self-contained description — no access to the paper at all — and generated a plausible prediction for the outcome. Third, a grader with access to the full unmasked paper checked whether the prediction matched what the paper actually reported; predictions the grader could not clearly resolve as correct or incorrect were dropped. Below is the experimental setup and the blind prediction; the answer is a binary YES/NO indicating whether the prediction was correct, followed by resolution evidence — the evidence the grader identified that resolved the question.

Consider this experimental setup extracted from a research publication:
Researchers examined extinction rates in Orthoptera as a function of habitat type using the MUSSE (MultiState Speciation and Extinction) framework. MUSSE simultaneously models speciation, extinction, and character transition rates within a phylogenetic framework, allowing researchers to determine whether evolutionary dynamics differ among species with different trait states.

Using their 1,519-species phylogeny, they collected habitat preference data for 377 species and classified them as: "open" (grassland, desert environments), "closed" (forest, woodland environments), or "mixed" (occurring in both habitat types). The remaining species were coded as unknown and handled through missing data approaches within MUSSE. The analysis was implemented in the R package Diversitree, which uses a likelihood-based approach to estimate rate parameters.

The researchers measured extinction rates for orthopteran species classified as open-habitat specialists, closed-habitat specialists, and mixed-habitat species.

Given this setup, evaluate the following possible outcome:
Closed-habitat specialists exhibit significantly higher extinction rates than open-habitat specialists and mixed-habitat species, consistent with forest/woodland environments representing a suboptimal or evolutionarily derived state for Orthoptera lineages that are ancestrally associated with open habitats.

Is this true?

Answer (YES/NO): NO